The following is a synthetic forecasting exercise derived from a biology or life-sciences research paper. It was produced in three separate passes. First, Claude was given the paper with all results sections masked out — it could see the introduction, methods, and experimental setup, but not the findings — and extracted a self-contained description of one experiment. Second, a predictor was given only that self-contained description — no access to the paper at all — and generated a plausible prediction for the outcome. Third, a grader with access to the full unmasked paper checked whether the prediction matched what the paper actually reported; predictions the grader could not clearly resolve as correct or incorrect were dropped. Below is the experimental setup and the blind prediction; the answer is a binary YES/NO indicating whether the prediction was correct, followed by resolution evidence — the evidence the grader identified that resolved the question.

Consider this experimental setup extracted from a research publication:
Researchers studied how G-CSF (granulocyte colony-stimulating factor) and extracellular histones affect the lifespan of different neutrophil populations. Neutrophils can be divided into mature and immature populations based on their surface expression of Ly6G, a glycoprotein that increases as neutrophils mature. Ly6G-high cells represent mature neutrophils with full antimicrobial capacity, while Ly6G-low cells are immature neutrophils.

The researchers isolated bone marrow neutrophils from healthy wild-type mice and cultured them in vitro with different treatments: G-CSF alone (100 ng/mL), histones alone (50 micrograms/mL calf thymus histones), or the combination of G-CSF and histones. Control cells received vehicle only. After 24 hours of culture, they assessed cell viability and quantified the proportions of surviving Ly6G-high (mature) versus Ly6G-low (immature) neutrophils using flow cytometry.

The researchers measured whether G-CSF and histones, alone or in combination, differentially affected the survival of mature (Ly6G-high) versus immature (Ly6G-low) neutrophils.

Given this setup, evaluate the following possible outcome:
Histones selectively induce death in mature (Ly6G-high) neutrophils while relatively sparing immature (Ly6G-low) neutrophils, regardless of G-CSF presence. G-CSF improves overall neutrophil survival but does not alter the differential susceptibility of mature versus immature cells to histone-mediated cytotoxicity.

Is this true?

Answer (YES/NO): NO